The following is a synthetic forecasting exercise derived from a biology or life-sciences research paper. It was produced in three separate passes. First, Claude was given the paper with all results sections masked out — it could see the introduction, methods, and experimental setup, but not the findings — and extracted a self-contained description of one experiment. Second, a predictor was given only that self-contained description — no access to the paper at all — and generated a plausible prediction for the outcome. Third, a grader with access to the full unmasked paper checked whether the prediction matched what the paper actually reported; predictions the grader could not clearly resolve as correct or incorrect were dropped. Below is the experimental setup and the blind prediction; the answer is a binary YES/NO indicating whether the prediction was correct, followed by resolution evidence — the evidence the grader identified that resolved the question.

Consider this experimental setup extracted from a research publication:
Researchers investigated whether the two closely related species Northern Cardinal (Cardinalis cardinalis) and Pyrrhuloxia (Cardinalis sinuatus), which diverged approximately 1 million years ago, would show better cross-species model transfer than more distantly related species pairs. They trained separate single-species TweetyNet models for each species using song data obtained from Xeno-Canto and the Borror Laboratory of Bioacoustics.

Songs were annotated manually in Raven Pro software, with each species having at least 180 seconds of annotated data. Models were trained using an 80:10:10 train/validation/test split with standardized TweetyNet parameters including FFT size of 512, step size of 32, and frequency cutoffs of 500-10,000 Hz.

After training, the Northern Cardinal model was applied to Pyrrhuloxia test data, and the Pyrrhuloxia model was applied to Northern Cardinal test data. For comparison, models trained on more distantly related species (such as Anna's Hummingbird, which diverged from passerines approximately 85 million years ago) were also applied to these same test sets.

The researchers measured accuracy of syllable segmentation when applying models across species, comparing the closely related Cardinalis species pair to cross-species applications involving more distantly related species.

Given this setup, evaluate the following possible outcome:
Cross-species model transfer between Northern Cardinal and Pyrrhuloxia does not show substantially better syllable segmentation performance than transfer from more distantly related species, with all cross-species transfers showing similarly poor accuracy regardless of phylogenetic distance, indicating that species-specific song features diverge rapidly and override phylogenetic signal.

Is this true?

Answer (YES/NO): NO